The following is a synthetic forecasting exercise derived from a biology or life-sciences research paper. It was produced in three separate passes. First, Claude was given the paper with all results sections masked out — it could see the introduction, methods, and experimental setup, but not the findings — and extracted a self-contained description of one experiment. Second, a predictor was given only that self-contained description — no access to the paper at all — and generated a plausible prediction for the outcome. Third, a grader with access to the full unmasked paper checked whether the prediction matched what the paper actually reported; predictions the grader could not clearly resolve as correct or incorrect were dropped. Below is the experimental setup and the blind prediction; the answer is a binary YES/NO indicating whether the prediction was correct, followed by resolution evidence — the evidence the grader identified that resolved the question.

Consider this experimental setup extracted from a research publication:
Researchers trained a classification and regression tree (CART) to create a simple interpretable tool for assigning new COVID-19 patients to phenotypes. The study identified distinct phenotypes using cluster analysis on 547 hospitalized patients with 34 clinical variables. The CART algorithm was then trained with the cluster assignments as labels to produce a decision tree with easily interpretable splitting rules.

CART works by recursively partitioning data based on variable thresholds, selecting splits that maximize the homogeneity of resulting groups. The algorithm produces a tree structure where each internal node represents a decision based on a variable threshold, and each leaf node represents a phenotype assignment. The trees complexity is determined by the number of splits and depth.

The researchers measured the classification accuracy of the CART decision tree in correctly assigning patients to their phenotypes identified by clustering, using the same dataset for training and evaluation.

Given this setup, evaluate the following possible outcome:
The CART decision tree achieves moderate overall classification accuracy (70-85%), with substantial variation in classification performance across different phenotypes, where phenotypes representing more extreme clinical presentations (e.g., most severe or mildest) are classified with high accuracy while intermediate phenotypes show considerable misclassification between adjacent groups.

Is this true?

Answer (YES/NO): NO